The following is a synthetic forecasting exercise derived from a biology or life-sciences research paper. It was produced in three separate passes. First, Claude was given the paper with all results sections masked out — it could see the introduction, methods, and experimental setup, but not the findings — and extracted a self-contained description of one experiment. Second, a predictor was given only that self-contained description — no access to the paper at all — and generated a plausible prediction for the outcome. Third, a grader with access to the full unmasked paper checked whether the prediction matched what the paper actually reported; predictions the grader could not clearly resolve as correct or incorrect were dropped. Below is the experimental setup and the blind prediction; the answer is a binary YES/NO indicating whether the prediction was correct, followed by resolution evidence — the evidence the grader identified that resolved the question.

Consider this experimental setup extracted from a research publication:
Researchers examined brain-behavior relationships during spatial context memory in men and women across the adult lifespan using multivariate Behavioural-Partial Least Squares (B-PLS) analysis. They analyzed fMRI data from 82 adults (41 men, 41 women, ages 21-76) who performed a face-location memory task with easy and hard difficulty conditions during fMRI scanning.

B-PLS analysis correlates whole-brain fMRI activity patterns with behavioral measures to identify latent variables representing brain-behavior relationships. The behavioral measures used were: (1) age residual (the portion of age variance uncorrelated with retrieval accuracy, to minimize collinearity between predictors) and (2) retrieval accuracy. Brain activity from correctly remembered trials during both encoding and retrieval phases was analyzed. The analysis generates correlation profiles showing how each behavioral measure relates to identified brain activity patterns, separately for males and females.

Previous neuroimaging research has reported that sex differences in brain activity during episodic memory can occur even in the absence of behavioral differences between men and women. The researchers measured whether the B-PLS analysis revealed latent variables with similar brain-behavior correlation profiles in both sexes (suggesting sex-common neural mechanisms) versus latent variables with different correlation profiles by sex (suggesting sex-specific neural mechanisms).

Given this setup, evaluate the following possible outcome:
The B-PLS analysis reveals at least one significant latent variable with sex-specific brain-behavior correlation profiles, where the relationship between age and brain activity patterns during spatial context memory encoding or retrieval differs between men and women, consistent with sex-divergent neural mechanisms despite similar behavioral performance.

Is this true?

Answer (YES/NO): YES